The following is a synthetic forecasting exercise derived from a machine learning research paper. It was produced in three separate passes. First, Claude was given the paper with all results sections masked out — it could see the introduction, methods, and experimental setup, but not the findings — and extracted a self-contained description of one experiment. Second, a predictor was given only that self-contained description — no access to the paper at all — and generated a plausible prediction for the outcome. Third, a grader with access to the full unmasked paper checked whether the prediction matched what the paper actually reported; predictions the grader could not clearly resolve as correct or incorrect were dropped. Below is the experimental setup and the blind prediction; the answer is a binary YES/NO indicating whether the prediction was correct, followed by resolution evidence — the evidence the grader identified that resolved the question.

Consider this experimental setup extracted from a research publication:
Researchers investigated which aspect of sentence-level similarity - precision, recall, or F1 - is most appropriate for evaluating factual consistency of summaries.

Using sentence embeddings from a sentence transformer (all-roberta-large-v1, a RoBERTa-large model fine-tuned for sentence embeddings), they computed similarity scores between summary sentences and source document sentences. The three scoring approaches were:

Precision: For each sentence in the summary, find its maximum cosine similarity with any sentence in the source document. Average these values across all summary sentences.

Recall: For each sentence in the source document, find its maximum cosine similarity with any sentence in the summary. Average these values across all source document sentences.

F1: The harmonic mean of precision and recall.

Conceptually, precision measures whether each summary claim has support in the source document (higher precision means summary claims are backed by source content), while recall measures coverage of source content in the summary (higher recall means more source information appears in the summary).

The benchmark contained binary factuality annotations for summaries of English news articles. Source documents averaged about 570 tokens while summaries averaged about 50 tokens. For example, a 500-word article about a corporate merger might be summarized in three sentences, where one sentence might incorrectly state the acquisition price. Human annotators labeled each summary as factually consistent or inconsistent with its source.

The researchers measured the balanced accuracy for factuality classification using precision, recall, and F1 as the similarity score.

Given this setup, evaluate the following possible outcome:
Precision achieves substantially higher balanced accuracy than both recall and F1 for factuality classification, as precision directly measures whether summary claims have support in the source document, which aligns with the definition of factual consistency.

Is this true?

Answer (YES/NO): YES